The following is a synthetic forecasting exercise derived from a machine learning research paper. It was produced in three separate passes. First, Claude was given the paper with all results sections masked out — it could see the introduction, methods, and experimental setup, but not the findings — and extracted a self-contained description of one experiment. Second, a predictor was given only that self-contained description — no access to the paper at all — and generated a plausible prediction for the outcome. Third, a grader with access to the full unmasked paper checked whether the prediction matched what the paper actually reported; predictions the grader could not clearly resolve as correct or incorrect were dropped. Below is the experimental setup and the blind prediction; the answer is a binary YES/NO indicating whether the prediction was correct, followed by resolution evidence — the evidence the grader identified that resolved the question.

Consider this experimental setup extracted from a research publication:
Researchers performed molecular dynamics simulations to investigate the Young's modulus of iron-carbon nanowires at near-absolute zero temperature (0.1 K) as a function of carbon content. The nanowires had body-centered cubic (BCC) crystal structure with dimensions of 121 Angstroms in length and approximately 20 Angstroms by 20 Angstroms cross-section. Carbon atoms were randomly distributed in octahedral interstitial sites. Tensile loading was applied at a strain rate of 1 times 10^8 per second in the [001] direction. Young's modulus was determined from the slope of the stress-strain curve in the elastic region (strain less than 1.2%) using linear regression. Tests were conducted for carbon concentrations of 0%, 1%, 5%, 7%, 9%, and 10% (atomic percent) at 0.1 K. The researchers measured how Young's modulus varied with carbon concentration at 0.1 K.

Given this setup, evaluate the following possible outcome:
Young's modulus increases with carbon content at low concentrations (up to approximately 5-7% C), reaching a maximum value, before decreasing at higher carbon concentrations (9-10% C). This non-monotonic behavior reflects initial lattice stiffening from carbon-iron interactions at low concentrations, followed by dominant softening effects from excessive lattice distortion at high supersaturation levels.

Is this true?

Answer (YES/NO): NO